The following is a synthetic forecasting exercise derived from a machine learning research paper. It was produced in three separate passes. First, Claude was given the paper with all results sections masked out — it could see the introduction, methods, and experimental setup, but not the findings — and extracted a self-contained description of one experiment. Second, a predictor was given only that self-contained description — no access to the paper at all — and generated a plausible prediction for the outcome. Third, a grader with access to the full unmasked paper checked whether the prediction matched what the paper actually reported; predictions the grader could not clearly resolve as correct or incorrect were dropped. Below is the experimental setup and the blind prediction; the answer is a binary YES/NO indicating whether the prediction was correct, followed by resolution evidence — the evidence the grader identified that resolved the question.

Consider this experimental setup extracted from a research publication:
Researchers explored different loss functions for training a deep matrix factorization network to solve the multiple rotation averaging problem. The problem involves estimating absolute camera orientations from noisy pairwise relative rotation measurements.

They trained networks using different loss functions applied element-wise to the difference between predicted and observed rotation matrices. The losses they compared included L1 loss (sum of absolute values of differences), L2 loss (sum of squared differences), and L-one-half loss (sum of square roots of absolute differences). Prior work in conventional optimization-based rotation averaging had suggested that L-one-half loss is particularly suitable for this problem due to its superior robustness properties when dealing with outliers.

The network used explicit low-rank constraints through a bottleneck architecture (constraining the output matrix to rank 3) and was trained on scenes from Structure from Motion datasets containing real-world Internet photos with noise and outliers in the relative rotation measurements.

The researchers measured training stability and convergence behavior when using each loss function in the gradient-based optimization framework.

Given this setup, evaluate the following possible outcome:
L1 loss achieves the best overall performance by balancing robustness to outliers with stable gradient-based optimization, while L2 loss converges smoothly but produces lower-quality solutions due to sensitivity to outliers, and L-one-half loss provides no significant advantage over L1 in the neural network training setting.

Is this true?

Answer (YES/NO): NO